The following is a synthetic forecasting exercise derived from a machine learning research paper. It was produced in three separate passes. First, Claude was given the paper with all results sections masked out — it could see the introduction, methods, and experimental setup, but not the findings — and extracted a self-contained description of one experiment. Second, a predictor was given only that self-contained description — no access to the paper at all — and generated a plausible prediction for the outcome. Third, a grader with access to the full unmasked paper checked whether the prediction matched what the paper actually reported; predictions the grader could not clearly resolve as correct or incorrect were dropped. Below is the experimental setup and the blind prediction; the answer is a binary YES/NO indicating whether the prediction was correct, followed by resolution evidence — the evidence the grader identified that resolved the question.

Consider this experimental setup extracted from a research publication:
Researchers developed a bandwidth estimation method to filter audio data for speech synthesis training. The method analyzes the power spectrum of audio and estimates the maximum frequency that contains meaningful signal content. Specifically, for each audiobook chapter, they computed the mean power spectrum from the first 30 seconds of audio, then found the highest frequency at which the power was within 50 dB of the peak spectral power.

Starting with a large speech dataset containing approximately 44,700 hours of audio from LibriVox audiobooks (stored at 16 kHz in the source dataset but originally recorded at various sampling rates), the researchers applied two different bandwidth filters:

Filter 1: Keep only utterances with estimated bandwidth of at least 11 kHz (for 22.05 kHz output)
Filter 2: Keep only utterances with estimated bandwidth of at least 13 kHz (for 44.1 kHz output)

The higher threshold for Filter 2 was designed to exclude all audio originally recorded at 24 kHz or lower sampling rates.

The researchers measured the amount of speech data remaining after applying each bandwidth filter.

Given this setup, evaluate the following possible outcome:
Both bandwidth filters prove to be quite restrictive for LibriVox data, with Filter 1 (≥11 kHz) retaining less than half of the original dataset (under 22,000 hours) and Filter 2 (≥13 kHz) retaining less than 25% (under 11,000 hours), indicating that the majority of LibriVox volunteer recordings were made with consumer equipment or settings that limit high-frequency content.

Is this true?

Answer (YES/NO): NO